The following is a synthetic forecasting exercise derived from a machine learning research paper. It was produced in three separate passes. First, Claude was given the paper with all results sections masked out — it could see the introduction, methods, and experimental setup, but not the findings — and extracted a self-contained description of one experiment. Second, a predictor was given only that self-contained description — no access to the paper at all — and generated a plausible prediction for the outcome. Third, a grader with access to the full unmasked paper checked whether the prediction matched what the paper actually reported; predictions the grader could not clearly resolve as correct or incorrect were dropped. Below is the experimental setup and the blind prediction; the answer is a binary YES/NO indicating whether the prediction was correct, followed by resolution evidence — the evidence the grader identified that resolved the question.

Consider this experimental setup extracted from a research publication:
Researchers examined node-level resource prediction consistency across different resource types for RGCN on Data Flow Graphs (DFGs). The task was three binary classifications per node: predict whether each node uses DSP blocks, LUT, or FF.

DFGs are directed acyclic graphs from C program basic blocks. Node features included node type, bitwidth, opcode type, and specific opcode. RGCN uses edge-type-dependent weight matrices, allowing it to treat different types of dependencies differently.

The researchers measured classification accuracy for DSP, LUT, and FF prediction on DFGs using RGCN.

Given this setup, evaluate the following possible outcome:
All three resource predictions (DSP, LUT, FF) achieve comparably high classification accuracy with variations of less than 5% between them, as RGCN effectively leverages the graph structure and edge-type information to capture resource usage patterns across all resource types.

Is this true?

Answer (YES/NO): NO